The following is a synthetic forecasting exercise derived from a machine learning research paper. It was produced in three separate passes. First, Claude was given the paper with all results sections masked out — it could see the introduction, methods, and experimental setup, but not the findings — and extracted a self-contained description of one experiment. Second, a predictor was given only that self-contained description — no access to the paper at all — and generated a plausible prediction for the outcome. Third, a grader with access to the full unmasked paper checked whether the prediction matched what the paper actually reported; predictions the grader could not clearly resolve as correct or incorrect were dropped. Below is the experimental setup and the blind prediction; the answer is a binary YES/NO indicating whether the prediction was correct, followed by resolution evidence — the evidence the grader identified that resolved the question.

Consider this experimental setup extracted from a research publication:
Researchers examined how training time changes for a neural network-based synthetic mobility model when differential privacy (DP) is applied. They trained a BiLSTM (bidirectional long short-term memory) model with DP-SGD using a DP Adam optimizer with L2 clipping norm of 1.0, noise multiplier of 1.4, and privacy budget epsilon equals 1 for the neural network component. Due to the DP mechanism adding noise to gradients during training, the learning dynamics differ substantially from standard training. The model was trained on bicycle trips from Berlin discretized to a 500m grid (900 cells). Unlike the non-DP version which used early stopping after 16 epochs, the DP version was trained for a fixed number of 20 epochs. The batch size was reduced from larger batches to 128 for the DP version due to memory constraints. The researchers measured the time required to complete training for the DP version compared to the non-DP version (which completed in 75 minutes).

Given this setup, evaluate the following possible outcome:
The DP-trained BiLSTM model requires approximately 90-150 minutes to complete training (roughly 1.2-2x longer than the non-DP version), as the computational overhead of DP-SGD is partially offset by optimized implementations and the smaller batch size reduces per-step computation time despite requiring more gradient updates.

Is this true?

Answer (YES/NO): NO